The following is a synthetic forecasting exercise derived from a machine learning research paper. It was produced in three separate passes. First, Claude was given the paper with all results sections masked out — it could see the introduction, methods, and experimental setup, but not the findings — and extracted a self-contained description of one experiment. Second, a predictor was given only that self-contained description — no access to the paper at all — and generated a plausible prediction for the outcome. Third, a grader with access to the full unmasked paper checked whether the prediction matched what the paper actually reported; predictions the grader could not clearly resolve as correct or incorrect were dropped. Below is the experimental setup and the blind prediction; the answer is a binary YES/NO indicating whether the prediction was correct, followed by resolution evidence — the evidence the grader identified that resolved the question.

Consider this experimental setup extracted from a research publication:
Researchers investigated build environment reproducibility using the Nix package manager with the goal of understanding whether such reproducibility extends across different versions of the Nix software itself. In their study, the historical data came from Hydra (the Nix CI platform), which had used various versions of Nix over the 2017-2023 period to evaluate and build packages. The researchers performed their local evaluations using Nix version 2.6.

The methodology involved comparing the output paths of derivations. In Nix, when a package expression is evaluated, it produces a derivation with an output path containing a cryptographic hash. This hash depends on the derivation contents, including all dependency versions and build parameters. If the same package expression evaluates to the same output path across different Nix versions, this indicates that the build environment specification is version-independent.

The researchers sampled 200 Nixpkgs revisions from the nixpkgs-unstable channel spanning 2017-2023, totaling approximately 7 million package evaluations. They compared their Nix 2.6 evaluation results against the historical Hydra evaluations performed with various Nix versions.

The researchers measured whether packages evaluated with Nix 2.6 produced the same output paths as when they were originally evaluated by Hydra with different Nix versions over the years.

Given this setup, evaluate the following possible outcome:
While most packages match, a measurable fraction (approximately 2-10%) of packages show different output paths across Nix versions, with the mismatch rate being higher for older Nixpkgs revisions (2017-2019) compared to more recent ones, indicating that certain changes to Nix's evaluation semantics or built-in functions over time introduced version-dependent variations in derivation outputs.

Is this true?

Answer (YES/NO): NO